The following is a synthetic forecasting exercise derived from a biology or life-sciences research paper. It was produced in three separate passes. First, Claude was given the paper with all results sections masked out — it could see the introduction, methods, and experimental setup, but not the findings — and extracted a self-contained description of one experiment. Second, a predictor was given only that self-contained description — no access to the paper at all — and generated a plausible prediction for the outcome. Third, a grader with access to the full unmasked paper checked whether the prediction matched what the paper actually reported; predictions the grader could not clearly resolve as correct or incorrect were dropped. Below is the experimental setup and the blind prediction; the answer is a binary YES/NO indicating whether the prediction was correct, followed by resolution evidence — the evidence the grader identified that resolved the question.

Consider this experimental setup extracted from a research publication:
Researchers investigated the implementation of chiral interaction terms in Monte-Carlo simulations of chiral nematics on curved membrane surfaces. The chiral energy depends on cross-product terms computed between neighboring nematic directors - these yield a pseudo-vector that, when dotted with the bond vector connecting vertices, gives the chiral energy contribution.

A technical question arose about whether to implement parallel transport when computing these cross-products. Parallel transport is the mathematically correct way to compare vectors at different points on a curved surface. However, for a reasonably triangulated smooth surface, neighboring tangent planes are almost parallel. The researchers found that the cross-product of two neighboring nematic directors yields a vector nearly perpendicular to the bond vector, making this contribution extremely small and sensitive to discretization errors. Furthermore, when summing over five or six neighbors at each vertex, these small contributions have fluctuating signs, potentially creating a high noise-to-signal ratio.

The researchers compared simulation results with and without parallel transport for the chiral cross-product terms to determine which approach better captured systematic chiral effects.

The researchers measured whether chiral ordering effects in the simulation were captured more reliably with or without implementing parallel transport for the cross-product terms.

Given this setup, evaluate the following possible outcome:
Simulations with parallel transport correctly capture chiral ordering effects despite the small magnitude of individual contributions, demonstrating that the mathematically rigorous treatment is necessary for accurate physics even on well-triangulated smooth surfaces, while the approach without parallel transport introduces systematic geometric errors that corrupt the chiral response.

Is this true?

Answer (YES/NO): NO